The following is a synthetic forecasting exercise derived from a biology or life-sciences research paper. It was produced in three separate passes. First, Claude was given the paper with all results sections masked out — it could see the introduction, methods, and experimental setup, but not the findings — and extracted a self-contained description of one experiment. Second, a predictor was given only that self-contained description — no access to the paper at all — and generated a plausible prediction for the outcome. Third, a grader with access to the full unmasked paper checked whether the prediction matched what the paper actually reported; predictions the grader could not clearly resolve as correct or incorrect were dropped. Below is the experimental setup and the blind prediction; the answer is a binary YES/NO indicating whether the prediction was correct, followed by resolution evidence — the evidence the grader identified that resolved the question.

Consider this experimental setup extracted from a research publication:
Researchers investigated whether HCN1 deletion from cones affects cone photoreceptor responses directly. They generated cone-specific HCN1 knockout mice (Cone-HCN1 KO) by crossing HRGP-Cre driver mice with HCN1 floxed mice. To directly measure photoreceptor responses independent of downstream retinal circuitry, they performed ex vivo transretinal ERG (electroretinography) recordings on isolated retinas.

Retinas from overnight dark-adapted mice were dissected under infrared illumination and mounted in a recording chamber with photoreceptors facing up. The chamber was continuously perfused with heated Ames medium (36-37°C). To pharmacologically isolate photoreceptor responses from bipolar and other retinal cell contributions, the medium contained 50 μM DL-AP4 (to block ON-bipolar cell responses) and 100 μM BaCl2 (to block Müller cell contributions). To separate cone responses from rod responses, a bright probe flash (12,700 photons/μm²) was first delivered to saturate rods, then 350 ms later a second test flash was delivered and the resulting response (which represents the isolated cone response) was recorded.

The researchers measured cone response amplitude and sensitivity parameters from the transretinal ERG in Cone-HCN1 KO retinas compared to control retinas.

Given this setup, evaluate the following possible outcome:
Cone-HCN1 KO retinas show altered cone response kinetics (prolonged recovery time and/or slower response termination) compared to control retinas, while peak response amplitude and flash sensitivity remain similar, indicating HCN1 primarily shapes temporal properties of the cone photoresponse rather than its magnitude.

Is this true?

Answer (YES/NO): NO